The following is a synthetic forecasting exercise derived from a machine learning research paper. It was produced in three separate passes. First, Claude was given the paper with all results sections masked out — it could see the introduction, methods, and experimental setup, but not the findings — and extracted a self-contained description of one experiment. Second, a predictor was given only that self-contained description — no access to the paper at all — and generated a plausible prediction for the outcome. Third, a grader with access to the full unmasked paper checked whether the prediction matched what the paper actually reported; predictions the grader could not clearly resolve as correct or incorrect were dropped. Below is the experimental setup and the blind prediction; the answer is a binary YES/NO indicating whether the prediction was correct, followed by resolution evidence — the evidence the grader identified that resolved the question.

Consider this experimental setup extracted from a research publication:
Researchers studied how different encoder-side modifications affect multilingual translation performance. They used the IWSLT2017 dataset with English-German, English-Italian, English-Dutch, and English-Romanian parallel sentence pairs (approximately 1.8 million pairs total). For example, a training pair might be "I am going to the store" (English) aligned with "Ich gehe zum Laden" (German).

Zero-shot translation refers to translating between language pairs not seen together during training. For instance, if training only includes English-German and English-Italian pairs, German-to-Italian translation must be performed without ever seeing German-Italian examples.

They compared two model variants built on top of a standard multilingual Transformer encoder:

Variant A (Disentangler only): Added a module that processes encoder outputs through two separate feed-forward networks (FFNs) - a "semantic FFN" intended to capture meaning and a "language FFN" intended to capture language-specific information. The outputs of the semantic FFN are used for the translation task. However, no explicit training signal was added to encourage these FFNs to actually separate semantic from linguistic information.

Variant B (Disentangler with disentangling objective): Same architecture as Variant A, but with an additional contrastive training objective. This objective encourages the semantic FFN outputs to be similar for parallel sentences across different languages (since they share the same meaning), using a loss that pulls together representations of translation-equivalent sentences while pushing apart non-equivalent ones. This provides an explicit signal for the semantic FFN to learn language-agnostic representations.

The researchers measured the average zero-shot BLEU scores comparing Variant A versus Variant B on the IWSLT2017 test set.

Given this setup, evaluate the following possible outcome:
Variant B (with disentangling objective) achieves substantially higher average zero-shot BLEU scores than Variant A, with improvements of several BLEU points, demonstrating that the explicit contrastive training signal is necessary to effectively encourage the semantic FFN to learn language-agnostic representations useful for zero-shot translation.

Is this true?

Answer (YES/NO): NO